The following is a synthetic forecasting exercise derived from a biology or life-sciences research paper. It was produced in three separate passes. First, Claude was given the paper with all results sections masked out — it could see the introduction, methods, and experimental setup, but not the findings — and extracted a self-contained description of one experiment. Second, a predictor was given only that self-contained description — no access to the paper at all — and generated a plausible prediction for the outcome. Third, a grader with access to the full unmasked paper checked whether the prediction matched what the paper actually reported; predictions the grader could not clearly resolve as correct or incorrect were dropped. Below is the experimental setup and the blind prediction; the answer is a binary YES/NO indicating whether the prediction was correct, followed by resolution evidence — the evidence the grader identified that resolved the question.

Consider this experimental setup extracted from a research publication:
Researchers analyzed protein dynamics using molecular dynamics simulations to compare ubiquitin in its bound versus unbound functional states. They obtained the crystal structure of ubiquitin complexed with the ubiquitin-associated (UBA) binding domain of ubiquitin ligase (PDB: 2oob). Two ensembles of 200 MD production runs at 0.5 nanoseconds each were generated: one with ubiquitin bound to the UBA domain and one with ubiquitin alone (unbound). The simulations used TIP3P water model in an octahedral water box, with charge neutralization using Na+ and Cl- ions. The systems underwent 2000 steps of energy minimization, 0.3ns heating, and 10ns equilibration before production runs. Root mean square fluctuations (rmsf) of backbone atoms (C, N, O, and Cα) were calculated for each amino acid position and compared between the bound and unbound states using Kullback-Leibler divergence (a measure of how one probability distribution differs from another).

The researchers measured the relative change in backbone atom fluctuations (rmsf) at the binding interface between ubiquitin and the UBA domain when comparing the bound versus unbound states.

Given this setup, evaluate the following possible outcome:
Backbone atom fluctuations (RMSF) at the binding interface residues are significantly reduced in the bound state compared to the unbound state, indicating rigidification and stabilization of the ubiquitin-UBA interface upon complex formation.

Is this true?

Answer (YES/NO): YES